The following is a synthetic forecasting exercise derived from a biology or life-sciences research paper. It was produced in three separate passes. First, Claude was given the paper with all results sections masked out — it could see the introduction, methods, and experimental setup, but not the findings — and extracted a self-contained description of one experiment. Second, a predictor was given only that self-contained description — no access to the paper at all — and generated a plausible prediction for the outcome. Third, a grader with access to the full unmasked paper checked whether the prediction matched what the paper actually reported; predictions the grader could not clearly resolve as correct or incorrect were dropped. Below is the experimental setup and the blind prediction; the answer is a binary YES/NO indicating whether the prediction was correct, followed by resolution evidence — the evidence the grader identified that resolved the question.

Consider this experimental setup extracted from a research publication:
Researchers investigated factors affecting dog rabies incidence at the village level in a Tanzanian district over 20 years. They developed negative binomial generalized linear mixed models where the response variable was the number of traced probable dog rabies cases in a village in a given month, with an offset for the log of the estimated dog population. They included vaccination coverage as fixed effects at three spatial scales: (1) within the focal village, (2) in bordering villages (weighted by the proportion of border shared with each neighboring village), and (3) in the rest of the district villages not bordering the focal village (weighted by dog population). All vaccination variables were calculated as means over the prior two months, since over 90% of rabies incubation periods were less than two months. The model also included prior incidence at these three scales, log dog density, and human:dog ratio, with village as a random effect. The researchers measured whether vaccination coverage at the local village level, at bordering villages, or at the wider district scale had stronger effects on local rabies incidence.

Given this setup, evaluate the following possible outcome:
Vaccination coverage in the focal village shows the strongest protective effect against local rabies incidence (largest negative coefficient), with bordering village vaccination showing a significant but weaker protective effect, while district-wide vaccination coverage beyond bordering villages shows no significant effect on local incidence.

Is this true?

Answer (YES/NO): NO